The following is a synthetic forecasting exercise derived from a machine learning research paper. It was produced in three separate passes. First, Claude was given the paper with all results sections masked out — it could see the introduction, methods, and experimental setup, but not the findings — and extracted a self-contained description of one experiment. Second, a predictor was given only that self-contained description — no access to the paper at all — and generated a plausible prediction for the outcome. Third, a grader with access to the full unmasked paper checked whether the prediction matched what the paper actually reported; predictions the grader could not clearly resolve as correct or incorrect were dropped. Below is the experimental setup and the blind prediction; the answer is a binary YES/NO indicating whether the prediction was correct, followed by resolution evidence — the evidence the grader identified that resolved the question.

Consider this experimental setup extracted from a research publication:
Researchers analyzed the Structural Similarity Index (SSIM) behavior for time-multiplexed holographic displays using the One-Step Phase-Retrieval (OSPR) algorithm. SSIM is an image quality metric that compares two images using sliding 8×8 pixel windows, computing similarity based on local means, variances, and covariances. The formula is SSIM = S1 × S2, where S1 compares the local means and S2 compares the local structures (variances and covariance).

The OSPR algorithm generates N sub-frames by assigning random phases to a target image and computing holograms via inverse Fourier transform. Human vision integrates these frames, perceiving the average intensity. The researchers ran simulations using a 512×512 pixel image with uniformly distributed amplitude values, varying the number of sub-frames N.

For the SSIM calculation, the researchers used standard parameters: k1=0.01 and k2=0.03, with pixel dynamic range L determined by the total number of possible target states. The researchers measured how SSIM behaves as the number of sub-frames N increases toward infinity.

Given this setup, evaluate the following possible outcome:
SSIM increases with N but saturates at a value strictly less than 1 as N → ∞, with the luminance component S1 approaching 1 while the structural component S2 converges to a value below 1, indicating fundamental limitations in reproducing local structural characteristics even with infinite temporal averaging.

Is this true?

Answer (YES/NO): YES